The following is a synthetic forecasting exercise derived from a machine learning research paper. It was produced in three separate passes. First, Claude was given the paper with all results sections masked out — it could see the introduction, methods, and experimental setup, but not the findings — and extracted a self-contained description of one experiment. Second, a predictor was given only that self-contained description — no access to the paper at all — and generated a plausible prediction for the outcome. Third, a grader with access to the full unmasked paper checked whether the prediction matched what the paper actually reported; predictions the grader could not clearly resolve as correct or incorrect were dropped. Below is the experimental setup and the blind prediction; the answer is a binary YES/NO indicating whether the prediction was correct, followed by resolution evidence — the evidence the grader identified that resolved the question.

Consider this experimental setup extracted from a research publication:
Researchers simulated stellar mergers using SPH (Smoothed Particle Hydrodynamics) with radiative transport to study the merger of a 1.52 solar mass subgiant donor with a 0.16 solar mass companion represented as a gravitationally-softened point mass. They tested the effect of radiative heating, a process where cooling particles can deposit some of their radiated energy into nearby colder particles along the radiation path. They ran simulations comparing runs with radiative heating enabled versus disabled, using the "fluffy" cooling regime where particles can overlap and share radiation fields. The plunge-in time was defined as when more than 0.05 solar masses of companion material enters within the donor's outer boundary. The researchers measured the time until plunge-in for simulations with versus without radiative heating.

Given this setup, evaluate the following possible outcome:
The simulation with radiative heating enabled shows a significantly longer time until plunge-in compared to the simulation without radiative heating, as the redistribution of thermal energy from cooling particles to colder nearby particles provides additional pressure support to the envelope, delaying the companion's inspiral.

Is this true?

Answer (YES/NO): YES